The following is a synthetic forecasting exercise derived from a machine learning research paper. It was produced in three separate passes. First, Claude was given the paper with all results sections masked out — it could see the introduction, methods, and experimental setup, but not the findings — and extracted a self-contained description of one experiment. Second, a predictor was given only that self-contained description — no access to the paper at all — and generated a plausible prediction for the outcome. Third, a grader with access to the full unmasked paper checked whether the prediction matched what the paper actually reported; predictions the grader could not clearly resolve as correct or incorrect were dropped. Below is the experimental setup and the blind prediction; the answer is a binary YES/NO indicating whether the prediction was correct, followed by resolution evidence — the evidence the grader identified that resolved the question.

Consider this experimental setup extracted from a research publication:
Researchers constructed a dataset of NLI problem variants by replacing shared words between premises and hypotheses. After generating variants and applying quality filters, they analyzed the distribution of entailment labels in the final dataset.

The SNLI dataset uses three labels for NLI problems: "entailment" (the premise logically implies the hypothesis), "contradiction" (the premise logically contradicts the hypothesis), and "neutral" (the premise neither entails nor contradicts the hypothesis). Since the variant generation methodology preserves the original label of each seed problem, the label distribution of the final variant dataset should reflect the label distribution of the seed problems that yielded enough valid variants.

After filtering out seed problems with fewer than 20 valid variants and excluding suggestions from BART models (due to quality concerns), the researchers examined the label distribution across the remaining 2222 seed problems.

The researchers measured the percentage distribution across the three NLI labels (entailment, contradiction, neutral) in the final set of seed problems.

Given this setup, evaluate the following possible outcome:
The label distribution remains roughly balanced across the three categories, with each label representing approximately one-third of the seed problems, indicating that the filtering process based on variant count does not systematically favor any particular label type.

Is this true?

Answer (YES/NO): NO